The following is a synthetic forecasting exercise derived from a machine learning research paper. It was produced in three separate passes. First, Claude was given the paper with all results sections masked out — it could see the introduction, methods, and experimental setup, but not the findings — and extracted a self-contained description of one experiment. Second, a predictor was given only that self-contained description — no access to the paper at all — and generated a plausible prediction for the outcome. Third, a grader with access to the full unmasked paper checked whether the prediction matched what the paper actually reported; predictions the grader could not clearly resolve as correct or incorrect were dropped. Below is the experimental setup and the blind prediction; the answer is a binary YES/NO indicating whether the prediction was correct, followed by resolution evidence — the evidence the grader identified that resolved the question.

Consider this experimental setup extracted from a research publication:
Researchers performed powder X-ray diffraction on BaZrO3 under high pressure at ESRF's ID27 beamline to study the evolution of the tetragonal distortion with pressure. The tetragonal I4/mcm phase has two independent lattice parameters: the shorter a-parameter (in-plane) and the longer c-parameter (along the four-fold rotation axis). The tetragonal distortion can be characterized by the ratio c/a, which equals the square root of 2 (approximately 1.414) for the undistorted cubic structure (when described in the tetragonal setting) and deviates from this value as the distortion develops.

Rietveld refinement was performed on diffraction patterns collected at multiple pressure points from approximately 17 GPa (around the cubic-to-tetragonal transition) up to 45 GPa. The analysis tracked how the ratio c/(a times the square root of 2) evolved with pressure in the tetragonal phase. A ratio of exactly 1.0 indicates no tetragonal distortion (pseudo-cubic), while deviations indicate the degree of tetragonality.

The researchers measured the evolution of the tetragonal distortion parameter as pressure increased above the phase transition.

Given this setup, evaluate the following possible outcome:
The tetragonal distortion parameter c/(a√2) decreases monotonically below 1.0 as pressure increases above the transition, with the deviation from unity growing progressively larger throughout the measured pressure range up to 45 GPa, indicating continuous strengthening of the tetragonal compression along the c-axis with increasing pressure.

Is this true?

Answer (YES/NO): NO